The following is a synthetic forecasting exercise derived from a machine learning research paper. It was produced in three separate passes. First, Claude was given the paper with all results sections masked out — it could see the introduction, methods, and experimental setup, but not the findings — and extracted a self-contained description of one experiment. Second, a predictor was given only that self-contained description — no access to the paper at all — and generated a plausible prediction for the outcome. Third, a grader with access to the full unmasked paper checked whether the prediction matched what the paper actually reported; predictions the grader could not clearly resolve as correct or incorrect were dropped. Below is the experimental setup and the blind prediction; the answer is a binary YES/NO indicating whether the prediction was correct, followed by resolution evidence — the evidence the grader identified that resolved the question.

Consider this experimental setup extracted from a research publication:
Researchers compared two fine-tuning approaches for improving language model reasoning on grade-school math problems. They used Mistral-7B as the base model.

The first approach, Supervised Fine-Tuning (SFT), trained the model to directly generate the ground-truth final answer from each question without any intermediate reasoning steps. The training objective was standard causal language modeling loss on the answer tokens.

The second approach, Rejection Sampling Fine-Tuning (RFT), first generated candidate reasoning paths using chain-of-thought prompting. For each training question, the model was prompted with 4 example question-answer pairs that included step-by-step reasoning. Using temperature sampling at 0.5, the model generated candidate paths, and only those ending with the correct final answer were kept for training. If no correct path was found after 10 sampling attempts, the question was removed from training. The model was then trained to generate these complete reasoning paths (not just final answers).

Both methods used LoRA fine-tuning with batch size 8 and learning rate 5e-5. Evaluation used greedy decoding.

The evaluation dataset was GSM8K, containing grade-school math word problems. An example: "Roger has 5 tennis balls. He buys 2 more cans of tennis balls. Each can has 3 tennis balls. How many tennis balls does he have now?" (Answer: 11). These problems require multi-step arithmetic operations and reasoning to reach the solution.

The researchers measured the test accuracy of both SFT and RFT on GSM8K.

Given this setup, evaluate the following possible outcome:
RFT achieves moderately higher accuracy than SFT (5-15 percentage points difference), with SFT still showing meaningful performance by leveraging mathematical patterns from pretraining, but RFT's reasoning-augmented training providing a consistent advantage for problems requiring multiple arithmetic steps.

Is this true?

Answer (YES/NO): NO